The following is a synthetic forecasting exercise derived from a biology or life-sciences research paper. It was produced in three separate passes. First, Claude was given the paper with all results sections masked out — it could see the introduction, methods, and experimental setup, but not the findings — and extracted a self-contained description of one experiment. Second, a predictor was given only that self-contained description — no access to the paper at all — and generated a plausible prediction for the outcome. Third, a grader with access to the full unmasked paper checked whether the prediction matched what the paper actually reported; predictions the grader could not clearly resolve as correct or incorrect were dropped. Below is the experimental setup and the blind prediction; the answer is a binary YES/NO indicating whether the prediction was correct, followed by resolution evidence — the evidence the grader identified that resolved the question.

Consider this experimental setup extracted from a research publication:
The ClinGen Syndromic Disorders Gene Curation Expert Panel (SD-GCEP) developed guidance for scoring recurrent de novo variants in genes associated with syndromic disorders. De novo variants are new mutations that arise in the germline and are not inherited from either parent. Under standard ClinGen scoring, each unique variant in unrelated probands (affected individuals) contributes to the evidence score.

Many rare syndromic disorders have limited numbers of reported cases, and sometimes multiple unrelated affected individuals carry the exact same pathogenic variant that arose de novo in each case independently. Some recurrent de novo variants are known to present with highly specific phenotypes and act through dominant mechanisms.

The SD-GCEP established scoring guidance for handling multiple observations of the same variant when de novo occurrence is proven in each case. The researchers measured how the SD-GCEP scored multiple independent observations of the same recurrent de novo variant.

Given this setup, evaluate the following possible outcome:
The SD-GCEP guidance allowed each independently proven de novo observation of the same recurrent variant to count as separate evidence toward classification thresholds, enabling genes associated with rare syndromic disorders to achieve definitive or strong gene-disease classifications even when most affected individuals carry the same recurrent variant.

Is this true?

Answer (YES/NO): YES